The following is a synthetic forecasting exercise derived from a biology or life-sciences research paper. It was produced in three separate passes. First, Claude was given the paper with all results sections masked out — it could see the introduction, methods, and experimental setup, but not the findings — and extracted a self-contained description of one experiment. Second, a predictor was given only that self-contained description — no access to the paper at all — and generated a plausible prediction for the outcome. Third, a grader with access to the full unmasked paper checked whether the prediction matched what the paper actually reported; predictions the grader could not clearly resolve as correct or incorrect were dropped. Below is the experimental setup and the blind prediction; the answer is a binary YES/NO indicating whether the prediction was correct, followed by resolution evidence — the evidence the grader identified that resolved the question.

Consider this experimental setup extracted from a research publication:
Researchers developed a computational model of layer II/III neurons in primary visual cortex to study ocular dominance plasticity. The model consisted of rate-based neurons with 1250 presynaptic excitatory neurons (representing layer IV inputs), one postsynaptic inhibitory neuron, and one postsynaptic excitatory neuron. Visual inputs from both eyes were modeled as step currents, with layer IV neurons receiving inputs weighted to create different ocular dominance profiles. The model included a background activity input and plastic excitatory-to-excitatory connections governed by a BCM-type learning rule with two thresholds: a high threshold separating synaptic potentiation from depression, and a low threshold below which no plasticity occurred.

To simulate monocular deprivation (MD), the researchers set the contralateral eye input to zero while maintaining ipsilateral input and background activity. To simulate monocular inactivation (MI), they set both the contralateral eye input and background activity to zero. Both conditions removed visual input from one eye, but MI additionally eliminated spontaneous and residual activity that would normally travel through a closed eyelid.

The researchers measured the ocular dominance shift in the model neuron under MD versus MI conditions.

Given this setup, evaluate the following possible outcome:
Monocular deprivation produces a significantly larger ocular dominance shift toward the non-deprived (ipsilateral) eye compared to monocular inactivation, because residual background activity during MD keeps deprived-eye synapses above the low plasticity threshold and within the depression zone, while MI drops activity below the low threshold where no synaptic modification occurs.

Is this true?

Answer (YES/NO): YES